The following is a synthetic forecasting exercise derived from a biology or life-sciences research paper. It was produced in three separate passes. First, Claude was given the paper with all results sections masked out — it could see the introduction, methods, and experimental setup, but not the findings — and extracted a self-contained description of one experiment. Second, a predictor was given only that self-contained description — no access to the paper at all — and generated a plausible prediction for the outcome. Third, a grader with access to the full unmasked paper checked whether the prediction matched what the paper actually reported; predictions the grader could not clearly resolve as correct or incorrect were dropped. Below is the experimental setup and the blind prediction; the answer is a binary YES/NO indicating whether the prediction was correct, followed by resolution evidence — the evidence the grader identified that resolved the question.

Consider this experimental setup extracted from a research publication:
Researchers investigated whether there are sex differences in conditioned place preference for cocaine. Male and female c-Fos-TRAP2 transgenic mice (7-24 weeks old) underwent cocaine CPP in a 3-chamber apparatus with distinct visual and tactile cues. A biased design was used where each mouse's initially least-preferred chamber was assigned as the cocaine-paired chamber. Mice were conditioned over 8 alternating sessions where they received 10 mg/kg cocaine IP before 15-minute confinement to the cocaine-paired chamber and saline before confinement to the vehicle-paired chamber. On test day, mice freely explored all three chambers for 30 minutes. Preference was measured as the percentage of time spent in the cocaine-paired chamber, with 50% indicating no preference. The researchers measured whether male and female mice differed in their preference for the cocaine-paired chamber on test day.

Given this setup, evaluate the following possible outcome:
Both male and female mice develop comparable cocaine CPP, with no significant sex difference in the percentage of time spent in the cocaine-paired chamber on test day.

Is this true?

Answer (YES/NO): YES